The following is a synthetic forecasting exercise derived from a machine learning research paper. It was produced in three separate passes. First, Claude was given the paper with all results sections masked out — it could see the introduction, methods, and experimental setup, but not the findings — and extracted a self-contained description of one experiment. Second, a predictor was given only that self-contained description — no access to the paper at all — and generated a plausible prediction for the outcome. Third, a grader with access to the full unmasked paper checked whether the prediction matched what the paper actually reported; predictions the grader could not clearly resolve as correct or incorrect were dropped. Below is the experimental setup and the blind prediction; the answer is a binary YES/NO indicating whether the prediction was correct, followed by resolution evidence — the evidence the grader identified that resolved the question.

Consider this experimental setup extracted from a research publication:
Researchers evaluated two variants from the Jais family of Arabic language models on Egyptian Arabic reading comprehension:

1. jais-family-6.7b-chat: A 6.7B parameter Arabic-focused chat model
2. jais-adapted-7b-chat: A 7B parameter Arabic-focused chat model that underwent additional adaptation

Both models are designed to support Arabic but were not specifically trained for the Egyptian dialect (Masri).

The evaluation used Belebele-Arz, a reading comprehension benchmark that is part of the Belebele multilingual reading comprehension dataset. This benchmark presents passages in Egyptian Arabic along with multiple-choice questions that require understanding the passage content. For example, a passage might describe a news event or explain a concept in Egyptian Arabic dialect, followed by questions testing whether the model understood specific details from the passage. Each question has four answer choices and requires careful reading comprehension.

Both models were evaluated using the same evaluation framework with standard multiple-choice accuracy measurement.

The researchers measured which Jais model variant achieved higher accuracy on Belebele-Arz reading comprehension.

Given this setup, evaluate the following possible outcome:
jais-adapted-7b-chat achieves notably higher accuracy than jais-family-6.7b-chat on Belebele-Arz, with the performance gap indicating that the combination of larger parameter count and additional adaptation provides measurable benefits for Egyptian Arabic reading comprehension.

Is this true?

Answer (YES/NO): NO